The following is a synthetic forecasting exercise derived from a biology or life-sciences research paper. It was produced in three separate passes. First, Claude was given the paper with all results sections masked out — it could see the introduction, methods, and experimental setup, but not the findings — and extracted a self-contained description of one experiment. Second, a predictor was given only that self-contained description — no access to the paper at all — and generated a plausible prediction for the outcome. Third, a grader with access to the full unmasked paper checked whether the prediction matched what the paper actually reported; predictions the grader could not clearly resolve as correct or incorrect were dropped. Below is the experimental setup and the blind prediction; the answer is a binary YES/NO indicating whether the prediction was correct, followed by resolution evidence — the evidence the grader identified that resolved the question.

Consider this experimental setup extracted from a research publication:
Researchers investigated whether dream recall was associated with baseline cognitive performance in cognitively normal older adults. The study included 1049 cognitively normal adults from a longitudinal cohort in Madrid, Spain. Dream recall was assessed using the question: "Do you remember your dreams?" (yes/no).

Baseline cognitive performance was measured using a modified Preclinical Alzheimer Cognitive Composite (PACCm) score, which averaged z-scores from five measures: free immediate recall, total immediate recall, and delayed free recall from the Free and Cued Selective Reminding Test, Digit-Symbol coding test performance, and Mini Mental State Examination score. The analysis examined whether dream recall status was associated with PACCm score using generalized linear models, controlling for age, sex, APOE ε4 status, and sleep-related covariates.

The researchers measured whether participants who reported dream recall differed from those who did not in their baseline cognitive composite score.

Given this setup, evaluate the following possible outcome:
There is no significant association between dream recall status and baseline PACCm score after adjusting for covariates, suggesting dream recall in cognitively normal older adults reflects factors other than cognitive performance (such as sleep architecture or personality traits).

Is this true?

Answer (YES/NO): YES